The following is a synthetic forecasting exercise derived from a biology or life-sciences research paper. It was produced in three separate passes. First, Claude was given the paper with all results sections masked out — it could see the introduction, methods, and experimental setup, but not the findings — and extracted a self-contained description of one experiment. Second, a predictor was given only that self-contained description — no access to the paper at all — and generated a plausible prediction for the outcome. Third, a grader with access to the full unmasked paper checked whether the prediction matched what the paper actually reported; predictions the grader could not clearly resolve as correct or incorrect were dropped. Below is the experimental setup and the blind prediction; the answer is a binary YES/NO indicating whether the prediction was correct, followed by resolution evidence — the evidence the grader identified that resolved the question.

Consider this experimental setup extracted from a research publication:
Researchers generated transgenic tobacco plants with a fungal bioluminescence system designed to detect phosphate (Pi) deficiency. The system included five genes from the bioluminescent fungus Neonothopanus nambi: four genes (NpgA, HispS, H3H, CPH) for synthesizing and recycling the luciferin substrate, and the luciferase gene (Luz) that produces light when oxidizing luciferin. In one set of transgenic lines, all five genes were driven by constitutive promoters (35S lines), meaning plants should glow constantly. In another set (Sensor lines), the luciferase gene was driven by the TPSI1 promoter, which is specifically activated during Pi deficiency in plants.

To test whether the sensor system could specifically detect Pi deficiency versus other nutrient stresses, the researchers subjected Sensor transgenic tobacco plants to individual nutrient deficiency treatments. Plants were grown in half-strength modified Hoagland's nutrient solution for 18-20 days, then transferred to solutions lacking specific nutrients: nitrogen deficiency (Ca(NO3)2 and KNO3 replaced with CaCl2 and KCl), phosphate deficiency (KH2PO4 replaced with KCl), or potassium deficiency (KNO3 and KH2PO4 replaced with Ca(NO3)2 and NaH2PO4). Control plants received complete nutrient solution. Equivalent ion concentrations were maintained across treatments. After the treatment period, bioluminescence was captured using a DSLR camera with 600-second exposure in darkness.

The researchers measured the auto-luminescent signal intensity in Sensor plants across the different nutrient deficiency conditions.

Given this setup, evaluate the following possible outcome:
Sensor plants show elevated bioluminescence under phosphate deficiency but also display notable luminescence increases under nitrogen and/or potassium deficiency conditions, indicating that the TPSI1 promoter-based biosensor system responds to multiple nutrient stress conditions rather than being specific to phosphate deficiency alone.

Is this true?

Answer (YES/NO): NO